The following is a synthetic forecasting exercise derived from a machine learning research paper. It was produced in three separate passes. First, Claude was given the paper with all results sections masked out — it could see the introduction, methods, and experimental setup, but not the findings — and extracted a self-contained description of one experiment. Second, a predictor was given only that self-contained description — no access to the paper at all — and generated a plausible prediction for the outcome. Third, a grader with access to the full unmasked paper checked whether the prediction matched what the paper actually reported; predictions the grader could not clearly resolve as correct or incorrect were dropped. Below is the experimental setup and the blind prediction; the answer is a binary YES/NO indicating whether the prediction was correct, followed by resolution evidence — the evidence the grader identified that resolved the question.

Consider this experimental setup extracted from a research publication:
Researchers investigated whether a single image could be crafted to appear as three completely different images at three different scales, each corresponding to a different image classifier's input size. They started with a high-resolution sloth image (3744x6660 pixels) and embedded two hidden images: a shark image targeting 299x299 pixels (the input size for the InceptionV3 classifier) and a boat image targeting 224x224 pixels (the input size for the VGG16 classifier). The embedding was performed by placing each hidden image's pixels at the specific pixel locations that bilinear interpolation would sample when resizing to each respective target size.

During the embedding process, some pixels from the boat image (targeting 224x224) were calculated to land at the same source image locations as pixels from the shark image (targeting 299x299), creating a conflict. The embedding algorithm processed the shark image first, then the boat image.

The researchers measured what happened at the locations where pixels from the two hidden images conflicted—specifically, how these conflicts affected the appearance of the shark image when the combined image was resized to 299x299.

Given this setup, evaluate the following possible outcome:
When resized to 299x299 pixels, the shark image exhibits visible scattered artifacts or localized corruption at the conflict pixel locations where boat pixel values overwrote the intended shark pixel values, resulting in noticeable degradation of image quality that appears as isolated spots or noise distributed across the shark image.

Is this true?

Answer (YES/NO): NO